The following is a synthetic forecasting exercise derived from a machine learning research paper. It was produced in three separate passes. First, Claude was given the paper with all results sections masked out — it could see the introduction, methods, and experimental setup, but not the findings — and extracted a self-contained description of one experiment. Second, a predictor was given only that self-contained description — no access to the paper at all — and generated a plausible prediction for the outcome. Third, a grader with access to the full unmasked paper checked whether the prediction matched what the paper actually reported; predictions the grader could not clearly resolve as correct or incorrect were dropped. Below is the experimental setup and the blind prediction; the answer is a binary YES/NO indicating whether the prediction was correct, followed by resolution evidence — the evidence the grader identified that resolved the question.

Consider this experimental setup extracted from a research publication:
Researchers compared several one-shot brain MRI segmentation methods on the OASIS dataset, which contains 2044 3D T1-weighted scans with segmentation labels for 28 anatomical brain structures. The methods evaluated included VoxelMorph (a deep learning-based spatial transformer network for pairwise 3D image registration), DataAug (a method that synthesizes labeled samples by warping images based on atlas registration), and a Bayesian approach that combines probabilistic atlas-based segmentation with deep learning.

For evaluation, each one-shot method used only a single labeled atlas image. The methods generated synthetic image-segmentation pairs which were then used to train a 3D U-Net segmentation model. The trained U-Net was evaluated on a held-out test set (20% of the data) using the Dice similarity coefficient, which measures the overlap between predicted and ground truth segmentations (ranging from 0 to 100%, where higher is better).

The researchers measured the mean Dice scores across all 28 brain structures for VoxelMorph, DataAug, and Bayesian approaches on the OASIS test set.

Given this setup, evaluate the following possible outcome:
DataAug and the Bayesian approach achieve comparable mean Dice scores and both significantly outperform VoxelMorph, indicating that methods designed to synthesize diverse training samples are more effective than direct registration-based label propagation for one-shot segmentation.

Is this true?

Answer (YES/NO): NO